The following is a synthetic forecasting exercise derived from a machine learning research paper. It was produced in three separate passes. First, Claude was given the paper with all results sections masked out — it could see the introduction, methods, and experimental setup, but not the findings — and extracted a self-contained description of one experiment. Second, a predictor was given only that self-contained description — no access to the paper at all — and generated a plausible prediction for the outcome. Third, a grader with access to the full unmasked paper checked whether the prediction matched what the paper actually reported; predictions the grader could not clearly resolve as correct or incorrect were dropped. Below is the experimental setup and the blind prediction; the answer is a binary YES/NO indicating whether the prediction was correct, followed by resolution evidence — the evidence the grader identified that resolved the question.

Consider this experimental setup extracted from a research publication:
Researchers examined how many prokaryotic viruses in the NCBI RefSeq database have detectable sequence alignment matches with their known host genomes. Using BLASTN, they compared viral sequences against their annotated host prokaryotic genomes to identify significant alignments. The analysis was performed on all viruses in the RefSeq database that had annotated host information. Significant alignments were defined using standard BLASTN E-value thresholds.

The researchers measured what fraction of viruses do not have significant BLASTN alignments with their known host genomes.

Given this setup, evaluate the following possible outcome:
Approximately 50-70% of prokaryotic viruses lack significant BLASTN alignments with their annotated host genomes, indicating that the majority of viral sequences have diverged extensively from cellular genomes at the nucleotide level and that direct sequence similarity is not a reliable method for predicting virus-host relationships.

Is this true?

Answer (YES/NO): NO